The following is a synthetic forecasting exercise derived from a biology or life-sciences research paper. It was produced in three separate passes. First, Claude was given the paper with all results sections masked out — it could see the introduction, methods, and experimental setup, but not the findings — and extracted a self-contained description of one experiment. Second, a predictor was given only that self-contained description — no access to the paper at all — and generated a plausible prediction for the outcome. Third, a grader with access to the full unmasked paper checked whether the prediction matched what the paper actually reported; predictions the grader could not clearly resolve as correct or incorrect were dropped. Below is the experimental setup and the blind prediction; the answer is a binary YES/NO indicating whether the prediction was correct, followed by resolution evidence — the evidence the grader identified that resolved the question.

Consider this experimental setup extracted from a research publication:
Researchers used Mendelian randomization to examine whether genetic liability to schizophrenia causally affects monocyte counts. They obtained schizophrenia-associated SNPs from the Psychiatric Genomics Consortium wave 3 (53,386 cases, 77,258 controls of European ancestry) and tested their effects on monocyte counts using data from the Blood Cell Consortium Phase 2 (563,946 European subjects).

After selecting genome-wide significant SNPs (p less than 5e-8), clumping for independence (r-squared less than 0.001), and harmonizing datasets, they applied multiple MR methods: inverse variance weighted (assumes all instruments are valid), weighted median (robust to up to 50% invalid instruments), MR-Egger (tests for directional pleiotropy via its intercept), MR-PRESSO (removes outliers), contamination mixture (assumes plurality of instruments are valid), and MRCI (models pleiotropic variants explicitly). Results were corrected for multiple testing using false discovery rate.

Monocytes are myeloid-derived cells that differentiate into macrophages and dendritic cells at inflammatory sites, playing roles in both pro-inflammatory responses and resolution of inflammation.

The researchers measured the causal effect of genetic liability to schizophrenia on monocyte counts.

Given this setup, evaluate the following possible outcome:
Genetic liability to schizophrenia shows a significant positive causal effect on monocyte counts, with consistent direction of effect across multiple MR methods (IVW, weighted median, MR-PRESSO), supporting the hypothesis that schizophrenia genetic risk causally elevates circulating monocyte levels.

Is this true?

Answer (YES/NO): NO